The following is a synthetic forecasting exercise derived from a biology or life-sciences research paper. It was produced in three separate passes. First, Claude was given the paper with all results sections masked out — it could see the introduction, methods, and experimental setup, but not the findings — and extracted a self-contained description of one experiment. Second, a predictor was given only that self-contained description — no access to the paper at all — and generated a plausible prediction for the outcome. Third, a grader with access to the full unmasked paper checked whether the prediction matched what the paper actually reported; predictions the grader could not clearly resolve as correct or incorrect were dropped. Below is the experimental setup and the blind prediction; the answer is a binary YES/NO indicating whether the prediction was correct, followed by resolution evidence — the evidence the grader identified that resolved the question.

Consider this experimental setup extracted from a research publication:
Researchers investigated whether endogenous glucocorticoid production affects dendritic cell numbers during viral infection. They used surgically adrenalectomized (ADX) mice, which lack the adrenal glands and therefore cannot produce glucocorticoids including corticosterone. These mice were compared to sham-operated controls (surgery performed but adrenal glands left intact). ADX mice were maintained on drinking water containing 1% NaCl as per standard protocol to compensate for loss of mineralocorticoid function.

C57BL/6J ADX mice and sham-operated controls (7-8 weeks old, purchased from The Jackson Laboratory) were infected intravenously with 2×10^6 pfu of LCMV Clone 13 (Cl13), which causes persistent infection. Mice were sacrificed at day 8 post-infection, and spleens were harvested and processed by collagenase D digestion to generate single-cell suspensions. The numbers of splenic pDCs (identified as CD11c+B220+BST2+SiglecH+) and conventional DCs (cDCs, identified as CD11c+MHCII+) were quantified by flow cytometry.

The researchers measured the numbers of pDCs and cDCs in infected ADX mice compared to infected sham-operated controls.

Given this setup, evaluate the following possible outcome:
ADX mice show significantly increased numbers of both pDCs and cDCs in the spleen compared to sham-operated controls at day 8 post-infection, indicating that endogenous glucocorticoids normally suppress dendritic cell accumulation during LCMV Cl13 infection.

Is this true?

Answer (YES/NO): NO